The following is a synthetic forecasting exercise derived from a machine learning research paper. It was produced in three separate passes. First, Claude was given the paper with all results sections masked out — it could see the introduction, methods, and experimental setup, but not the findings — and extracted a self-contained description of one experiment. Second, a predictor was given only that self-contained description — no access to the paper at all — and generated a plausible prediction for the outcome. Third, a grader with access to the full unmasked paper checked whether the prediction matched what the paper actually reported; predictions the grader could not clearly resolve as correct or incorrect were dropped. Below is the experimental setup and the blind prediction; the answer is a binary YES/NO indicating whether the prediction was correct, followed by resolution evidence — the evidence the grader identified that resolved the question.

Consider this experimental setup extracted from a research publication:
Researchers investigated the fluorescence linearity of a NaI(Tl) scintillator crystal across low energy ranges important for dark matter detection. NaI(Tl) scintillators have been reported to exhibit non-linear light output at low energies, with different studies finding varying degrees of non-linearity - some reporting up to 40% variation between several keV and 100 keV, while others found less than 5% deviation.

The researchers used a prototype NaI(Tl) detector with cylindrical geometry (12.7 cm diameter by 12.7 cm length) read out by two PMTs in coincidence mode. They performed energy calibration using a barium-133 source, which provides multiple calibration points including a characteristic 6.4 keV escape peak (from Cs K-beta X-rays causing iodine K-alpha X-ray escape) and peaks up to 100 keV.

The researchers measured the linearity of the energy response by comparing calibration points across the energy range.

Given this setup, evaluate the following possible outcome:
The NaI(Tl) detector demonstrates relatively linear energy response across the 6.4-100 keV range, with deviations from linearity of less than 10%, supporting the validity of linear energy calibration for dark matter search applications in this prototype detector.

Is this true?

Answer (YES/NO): YES